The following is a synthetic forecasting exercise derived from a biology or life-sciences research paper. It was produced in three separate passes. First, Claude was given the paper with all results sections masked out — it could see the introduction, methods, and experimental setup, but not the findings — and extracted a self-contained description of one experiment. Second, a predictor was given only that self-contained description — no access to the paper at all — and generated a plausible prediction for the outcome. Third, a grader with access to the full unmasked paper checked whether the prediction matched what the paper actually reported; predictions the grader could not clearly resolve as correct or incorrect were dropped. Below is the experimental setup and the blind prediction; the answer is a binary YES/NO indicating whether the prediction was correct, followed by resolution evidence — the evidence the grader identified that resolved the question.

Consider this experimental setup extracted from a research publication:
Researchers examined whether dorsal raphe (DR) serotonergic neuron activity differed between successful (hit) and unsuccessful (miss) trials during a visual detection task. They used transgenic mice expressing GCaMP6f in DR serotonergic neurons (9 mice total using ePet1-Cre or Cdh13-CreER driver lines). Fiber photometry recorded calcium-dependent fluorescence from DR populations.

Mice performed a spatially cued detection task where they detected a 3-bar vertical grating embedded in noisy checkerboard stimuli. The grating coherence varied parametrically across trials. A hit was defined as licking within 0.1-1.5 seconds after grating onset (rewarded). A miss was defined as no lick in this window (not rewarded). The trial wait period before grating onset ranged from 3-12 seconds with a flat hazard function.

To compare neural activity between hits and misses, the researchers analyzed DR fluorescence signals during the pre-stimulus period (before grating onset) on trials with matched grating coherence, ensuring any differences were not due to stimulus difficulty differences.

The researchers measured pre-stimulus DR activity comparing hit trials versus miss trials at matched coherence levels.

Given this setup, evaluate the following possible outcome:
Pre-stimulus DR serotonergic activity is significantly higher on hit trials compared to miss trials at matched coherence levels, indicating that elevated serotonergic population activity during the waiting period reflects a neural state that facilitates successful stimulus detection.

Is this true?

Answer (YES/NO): NO